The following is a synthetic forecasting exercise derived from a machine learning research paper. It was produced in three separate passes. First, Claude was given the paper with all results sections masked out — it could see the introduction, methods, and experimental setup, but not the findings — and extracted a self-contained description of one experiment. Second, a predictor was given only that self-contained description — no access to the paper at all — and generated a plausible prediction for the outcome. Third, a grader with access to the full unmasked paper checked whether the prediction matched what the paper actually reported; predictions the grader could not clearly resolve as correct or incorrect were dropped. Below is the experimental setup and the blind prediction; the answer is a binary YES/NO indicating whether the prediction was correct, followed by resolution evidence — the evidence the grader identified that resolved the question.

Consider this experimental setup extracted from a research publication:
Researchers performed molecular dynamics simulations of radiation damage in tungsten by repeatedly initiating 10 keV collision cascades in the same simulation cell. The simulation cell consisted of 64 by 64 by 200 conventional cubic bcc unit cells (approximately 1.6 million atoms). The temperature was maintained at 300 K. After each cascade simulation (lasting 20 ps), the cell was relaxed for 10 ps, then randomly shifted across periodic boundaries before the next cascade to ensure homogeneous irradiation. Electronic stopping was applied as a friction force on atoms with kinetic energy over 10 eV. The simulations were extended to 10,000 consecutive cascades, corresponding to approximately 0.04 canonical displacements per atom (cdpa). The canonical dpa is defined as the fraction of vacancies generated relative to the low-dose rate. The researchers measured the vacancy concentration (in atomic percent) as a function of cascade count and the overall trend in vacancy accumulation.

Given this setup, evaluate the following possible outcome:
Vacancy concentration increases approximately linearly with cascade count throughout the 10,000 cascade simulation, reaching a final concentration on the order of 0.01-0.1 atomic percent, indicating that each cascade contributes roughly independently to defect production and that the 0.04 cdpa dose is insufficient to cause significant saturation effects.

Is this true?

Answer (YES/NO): NO